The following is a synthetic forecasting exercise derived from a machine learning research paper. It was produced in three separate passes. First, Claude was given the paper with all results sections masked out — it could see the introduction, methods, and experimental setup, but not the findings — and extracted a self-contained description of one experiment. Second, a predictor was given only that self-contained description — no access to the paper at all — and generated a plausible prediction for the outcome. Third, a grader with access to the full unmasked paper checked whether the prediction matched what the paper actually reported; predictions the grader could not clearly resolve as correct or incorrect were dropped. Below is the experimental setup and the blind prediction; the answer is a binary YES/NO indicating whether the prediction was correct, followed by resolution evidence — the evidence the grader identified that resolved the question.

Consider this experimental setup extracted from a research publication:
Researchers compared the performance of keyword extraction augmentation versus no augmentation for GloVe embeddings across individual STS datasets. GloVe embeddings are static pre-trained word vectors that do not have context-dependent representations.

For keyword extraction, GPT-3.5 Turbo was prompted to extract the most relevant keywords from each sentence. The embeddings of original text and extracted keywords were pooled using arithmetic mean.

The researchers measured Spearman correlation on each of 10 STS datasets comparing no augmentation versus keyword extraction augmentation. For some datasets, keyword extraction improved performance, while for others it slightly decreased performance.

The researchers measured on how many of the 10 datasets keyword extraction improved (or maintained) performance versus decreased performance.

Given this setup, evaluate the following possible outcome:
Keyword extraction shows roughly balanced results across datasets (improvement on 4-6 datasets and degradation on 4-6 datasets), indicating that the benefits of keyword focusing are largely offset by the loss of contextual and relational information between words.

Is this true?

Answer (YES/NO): NO